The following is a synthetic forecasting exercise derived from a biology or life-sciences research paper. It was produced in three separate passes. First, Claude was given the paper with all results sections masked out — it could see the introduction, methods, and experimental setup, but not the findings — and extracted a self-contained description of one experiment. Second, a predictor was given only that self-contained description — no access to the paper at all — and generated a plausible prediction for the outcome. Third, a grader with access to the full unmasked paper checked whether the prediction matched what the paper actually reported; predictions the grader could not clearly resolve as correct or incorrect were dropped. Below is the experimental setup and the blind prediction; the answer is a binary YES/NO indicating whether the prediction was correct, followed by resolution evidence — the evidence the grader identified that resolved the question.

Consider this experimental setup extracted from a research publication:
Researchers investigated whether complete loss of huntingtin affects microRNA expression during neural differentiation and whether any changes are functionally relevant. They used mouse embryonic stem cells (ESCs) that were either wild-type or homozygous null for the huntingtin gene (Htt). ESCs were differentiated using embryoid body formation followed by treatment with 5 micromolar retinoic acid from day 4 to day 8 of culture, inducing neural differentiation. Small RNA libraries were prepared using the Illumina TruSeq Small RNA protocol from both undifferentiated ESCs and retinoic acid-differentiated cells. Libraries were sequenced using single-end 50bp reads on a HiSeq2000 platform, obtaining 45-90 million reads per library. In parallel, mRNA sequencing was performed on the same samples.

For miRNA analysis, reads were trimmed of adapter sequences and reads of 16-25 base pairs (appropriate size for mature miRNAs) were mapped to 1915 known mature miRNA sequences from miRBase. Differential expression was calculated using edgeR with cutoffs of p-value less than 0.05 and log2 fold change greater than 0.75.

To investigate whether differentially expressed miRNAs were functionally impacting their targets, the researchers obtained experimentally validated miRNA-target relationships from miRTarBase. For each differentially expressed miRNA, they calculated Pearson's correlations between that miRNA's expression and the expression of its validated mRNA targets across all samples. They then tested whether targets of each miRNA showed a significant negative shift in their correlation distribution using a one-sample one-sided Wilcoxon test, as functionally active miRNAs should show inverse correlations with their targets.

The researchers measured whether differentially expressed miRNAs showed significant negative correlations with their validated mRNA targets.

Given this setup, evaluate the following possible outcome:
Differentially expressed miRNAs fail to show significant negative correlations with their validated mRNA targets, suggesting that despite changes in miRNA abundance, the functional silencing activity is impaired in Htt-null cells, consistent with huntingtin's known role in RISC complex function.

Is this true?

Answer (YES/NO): NO